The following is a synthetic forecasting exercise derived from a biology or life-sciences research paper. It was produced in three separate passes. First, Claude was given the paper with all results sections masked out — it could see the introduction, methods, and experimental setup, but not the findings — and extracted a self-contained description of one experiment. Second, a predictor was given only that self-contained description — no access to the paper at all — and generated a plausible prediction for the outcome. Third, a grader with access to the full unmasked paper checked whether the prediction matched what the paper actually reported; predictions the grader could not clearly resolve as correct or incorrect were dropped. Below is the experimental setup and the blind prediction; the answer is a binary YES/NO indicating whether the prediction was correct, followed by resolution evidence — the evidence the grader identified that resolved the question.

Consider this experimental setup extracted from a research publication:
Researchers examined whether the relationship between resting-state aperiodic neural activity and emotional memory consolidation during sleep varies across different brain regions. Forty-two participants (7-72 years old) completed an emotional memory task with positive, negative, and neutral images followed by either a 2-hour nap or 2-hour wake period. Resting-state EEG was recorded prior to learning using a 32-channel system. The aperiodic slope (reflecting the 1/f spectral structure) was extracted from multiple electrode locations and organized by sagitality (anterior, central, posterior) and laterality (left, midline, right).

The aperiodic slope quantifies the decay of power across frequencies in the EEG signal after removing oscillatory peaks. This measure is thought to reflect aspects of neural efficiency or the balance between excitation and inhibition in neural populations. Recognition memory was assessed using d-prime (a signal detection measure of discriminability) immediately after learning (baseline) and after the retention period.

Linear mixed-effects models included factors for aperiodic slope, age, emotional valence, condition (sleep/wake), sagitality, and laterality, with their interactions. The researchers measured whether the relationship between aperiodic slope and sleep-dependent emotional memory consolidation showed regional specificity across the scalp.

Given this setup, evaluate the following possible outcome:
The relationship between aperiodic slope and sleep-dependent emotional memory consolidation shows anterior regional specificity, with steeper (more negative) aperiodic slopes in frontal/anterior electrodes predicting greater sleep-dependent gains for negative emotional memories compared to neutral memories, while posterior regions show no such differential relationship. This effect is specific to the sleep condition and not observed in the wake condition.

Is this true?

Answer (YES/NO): NO